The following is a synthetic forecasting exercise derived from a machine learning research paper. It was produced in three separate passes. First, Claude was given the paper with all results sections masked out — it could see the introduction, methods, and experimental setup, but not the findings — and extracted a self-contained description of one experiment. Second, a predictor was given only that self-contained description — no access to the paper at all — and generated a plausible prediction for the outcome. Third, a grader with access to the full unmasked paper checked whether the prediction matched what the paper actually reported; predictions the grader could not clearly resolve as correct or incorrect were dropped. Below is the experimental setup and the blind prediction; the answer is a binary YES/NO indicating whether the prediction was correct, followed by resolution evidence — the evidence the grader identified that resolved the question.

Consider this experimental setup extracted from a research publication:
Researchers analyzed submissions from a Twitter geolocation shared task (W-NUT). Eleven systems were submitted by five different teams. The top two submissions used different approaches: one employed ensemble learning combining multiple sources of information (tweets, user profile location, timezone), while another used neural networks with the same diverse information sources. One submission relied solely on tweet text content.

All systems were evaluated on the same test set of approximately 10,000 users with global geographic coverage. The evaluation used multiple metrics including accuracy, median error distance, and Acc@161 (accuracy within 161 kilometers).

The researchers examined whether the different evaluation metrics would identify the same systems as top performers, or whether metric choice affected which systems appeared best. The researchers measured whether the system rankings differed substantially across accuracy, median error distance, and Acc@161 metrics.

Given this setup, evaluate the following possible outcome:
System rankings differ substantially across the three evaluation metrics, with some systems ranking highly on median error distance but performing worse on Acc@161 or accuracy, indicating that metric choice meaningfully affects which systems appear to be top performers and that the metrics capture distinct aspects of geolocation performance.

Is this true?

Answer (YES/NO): YES